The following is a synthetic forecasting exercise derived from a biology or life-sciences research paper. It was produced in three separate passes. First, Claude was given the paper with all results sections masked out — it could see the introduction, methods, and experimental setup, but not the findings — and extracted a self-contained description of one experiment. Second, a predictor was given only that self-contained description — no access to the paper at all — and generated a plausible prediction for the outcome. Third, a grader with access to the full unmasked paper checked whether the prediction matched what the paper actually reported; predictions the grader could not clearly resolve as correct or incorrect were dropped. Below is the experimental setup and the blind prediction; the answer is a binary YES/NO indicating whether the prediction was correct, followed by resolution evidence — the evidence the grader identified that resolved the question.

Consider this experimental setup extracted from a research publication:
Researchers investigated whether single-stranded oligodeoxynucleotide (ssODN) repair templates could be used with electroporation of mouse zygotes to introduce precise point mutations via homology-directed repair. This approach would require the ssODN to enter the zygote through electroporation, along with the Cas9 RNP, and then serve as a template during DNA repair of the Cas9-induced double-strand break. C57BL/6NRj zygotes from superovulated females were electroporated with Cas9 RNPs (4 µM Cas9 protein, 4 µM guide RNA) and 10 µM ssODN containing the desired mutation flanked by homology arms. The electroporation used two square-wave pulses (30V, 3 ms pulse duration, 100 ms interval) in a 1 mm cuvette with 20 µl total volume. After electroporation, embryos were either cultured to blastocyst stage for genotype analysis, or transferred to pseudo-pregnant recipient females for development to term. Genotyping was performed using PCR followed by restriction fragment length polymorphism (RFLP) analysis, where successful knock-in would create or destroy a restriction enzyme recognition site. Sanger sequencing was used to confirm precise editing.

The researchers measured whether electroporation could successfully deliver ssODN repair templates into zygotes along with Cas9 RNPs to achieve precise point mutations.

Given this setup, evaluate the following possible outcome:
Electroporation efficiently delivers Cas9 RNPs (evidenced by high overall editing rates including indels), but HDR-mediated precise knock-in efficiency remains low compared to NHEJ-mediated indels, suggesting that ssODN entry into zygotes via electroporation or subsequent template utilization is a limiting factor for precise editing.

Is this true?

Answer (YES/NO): NO